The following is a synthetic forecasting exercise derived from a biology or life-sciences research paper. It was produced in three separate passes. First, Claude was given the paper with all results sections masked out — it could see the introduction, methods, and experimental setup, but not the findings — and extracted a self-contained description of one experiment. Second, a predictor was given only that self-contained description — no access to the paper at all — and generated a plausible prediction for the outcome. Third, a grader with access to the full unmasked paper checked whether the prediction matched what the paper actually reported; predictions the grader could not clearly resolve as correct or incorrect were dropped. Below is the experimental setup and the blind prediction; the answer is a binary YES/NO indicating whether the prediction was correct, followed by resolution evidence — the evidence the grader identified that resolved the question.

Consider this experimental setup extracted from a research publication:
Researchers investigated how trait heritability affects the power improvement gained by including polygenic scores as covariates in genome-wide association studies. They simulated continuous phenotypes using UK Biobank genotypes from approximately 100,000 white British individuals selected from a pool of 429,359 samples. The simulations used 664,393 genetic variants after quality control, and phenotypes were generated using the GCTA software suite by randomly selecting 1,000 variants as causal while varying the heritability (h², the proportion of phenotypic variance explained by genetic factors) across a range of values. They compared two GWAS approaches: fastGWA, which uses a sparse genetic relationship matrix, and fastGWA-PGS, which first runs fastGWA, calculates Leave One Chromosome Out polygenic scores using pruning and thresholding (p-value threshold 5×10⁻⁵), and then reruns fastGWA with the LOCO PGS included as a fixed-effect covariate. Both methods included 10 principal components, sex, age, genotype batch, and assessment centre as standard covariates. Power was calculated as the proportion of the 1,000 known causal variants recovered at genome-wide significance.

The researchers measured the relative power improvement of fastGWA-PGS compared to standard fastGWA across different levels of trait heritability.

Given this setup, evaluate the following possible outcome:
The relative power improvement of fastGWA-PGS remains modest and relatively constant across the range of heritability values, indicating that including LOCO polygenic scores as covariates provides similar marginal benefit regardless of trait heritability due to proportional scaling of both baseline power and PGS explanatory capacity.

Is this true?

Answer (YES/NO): NO